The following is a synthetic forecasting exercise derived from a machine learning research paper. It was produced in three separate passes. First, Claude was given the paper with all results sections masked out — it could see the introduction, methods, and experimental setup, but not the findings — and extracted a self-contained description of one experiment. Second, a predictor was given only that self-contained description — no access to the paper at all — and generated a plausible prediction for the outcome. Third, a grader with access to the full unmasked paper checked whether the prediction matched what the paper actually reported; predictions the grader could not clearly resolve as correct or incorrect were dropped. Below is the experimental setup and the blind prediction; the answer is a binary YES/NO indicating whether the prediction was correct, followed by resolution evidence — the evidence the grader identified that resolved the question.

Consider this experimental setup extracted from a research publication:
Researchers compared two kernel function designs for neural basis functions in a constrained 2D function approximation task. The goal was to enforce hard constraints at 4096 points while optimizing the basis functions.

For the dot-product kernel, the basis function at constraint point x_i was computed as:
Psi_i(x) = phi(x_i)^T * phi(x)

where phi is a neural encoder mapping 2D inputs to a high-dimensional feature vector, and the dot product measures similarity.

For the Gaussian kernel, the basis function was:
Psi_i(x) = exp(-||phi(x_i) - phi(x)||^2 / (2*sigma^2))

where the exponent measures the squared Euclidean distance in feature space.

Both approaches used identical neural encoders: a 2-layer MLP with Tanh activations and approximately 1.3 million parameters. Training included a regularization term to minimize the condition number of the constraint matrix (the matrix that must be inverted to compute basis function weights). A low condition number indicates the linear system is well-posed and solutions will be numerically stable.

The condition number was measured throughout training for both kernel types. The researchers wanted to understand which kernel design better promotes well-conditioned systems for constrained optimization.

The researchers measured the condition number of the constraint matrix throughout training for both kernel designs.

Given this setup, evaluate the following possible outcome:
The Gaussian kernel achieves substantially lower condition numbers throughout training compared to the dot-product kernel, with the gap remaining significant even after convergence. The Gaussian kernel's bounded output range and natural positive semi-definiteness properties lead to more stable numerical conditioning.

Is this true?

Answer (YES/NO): YES